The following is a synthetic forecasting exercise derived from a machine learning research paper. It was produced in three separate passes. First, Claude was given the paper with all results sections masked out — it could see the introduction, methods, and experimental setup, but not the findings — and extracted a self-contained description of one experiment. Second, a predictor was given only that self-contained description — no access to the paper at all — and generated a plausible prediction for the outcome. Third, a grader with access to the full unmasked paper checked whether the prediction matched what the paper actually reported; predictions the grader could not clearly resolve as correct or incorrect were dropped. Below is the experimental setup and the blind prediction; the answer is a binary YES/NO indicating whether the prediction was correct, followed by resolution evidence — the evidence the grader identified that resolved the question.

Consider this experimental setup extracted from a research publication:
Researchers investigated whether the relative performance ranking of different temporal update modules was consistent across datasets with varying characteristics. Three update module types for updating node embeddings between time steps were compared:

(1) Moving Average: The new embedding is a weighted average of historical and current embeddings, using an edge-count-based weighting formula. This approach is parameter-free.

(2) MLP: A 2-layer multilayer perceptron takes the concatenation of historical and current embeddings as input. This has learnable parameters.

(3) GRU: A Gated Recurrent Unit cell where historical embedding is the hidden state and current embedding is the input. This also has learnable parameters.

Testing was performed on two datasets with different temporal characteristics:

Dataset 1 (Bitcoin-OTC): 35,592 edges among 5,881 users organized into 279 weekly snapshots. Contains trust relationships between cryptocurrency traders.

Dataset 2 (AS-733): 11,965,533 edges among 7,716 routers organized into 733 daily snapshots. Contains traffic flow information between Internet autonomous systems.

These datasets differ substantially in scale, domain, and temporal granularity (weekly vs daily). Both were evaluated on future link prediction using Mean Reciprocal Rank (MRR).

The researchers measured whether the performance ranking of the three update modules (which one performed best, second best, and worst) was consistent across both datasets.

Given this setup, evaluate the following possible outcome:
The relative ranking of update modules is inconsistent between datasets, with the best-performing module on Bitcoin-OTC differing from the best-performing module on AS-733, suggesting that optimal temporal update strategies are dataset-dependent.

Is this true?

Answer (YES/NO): NO